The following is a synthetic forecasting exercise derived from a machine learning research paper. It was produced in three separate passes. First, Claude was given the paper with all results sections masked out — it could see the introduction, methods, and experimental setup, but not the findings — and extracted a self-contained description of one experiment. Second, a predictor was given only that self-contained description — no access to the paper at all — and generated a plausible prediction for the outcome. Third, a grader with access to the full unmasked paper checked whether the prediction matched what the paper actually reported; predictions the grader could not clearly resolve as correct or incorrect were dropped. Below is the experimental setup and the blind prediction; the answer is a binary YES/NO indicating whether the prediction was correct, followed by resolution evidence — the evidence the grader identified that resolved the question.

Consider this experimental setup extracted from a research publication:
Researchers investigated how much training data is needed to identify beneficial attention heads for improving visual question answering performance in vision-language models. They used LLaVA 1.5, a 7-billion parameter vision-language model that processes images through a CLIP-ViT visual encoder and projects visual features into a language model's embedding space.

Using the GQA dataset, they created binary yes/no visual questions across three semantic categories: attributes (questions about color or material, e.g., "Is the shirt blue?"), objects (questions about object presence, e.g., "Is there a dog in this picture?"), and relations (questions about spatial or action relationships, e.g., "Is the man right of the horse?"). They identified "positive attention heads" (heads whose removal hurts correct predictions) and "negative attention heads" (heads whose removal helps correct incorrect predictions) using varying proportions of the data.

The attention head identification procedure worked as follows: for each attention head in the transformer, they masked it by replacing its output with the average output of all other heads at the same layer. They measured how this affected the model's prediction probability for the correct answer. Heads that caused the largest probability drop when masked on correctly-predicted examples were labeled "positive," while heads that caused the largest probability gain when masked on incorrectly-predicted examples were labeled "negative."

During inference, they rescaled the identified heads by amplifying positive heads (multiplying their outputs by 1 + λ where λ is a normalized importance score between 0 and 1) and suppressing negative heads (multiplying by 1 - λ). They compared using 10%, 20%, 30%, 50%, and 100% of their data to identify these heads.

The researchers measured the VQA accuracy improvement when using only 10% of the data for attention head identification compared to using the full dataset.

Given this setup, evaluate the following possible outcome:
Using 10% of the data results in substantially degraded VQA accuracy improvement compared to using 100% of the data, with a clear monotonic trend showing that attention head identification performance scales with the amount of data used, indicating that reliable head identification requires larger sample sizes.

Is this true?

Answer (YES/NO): NO